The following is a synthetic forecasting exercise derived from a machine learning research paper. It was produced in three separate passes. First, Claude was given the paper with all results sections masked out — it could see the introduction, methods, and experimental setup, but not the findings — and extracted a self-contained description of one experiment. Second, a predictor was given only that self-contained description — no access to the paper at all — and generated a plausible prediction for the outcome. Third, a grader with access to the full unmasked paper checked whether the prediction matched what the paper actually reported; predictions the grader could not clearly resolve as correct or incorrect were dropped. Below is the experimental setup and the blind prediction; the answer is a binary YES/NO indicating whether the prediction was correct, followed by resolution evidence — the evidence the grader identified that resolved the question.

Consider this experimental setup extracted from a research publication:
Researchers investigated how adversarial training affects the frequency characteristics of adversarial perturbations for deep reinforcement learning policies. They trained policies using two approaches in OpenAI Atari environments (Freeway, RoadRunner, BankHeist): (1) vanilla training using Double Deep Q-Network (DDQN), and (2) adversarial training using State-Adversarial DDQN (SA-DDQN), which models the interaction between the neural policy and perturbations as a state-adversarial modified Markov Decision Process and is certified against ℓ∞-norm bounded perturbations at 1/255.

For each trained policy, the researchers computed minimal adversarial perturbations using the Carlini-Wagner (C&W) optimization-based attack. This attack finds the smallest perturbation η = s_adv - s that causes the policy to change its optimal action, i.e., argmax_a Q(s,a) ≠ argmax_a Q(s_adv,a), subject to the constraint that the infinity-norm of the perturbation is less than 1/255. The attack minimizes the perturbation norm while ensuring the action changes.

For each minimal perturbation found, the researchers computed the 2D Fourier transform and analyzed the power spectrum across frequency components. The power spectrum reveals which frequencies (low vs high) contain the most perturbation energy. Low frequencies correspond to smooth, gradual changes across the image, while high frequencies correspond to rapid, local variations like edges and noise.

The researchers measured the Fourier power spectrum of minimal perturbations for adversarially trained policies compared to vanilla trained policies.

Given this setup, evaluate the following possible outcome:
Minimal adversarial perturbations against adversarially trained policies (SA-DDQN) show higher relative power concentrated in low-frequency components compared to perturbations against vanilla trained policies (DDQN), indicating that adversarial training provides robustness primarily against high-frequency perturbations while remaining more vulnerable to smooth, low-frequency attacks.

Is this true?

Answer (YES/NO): YES